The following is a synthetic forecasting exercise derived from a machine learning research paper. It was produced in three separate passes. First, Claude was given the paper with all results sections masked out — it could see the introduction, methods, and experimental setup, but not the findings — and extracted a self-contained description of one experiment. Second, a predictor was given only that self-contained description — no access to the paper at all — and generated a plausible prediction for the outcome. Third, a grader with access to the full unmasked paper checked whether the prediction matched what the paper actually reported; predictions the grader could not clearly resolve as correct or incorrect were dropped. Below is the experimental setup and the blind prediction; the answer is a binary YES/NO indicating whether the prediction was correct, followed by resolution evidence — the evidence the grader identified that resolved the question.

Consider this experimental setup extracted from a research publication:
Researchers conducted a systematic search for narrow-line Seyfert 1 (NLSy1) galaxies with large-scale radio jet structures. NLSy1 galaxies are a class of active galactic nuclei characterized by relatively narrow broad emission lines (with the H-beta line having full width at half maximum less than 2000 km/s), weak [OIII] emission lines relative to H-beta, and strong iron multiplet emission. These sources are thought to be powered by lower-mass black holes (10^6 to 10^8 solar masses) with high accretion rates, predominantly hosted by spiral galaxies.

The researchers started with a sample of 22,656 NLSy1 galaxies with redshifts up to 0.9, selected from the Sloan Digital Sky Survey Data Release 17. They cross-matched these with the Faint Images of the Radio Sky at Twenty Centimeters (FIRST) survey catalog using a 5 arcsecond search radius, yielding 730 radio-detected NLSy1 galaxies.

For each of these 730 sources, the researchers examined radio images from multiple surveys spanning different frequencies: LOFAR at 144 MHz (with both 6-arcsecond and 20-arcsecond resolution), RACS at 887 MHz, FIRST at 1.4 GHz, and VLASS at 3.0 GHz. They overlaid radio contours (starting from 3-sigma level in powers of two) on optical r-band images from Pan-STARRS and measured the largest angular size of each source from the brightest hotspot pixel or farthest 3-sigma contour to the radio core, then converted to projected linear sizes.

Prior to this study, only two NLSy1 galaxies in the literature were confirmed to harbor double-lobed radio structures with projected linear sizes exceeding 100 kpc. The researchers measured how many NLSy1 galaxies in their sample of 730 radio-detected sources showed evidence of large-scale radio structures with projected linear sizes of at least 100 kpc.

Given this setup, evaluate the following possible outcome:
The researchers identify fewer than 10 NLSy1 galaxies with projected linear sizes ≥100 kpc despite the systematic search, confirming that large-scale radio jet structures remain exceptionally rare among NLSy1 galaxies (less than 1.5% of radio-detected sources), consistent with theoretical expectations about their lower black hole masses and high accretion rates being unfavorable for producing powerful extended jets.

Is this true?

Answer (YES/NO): NO